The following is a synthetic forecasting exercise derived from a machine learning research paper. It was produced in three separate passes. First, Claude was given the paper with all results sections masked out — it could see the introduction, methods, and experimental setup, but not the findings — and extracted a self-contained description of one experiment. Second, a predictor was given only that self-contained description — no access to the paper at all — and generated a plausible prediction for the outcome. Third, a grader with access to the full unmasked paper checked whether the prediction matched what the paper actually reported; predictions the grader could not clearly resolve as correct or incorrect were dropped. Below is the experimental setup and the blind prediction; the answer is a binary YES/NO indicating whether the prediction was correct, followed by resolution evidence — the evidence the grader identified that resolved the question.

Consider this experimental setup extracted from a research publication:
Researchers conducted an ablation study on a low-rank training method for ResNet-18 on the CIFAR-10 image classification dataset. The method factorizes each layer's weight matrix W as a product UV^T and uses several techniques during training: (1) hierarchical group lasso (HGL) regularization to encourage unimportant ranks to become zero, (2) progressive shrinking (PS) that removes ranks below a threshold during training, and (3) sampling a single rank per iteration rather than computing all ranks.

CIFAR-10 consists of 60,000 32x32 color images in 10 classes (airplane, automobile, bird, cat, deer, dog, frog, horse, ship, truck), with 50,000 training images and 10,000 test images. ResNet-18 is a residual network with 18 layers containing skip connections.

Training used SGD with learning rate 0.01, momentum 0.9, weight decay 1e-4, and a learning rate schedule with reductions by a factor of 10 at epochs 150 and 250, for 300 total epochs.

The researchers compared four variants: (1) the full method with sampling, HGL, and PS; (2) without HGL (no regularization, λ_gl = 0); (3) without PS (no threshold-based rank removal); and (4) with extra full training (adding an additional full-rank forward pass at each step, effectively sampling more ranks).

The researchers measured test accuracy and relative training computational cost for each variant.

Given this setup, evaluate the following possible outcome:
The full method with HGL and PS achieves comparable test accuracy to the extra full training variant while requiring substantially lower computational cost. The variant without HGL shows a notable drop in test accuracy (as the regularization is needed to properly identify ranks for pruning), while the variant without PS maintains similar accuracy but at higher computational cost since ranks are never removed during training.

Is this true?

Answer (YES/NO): NO